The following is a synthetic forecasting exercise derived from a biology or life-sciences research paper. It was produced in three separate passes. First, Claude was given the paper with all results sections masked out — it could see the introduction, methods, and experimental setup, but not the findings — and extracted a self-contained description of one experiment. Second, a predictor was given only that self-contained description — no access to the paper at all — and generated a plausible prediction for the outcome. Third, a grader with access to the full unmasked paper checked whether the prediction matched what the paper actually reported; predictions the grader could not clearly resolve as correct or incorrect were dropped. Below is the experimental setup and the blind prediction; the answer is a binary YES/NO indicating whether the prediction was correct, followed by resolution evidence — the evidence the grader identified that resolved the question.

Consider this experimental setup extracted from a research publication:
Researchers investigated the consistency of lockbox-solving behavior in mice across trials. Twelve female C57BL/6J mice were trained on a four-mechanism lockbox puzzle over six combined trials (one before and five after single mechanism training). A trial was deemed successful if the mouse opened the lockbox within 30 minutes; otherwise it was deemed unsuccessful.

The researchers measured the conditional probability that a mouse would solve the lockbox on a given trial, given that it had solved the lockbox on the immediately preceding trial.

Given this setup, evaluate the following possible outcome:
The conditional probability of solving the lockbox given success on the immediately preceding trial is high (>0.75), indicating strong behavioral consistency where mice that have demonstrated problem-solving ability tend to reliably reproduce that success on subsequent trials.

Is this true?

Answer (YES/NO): YES